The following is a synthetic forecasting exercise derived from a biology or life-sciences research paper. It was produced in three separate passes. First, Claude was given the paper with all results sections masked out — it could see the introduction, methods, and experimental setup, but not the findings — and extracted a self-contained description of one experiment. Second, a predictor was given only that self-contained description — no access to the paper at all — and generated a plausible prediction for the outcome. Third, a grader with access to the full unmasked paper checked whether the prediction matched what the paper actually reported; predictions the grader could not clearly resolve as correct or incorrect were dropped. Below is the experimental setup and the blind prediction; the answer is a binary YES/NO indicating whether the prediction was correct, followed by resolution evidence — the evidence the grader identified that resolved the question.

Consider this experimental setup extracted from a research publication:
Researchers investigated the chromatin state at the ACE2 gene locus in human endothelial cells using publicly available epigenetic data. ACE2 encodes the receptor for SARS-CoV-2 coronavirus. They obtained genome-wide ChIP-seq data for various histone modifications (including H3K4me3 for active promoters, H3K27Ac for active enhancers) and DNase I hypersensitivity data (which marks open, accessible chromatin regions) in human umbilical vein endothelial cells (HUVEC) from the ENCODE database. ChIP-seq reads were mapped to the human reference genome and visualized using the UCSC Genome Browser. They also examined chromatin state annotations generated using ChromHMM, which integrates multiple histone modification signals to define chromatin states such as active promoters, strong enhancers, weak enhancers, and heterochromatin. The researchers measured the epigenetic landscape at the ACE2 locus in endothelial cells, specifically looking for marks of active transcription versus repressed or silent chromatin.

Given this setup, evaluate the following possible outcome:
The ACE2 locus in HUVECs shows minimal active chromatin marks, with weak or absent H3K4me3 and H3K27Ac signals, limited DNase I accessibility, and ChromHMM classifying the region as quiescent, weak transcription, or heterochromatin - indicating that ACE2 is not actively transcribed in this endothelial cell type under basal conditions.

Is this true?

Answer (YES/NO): NO